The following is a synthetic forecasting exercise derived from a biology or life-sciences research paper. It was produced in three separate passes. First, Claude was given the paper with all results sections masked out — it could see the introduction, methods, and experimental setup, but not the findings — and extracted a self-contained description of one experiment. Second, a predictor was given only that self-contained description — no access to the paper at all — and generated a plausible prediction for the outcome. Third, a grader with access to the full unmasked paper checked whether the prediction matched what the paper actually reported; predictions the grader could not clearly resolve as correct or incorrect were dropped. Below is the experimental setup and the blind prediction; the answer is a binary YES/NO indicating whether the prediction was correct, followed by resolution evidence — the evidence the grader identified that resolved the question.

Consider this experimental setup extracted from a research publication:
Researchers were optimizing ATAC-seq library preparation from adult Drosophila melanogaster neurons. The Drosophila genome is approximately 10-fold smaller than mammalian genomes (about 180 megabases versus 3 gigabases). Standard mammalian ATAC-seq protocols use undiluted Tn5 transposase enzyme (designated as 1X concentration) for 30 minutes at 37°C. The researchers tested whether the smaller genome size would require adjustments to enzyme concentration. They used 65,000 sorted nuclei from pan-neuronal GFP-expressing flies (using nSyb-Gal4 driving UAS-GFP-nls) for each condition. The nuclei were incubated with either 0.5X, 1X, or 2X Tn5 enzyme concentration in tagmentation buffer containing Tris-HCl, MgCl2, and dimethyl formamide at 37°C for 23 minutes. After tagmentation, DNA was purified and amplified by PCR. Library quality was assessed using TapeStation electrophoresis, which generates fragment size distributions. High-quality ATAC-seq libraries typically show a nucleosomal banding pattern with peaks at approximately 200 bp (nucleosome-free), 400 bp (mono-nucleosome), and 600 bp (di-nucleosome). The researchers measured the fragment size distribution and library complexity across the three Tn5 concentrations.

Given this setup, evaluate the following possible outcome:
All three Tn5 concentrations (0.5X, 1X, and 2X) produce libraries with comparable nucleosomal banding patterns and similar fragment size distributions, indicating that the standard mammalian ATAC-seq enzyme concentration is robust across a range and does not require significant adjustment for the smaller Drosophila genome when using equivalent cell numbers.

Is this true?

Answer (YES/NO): NO